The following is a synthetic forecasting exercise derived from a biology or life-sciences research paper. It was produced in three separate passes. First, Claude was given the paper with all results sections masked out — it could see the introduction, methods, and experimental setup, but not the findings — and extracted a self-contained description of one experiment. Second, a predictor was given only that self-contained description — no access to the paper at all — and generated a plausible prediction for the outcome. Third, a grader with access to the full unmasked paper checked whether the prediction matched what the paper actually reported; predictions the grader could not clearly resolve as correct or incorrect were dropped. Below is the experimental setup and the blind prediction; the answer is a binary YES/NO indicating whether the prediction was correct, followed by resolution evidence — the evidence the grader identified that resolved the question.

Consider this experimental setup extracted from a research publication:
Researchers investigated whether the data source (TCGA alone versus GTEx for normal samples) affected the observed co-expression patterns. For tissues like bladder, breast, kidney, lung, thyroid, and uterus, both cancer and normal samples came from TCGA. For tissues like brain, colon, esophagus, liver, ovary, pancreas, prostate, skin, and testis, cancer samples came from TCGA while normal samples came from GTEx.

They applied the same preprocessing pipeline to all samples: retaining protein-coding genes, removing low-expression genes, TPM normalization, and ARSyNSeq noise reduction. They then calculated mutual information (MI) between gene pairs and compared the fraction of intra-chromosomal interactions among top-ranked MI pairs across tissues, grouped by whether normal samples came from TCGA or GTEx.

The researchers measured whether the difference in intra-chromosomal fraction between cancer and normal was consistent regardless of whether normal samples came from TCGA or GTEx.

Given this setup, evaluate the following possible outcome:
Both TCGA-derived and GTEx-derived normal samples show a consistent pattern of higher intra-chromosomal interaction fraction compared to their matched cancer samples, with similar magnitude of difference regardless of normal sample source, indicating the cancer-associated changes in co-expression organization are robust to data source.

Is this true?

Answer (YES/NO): NO